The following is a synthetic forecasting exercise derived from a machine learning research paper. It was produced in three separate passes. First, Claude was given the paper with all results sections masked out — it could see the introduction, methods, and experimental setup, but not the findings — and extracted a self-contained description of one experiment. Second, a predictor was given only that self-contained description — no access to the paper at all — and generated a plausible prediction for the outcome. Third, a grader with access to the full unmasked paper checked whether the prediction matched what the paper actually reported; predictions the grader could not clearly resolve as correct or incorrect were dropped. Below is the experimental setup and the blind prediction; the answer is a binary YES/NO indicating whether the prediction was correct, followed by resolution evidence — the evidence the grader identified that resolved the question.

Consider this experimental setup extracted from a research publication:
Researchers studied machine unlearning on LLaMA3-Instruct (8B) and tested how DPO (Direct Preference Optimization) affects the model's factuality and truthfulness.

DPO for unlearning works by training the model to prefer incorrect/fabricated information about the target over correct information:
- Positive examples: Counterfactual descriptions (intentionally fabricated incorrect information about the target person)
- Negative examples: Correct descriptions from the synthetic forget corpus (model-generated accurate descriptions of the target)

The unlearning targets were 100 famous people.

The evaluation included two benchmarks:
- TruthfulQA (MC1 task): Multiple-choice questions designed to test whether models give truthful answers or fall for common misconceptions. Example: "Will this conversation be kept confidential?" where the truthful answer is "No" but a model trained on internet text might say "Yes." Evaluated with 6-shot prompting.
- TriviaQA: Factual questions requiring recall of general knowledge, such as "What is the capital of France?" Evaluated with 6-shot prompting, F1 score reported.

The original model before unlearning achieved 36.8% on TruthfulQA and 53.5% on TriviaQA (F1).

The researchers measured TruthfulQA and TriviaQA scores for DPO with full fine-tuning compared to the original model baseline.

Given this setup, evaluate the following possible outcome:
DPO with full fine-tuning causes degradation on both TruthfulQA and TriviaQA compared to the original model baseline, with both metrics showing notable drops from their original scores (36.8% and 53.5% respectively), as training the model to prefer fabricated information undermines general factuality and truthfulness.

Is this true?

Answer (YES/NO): YES